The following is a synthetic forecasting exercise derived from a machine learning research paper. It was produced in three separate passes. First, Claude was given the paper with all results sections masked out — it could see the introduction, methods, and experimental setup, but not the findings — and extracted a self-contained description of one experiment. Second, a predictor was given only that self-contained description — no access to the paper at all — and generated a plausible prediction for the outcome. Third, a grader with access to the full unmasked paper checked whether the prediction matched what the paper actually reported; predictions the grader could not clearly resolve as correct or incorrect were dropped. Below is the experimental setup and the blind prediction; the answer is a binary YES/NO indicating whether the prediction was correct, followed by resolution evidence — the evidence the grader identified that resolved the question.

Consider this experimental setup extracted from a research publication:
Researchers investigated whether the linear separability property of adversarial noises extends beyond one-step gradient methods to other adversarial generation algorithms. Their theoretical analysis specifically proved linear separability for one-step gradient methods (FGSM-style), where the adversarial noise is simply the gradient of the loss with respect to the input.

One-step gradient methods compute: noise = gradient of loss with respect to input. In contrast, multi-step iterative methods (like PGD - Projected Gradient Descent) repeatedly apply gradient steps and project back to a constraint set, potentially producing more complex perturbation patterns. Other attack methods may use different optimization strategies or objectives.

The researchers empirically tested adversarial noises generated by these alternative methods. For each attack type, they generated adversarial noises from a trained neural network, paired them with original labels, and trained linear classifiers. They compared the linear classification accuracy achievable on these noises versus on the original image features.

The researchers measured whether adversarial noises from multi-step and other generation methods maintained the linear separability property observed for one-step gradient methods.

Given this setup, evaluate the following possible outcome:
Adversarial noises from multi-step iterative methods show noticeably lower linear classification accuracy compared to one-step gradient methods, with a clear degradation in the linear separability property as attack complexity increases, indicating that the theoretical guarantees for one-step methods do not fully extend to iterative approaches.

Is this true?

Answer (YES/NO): NO